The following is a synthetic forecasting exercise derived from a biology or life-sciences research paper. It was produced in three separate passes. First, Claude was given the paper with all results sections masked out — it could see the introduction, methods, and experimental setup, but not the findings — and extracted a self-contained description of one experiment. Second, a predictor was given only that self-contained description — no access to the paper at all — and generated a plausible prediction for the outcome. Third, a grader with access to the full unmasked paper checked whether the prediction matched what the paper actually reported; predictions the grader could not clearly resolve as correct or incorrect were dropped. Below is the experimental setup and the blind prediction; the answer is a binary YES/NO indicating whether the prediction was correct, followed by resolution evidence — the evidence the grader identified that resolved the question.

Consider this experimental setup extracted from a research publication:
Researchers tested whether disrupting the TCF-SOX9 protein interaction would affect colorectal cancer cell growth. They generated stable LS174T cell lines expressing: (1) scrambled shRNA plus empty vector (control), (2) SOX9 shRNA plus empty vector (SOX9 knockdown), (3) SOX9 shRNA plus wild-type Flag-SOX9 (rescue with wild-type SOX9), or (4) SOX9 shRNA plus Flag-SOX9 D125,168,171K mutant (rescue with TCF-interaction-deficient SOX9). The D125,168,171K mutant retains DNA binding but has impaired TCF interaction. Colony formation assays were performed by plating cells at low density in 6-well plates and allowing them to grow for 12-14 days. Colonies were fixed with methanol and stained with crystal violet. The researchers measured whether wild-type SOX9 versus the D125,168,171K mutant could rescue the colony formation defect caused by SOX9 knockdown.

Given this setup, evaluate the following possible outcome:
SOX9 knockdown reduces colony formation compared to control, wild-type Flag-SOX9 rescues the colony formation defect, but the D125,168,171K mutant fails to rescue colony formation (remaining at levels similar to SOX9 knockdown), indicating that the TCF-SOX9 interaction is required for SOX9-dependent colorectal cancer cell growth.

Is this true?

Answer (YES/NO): YES